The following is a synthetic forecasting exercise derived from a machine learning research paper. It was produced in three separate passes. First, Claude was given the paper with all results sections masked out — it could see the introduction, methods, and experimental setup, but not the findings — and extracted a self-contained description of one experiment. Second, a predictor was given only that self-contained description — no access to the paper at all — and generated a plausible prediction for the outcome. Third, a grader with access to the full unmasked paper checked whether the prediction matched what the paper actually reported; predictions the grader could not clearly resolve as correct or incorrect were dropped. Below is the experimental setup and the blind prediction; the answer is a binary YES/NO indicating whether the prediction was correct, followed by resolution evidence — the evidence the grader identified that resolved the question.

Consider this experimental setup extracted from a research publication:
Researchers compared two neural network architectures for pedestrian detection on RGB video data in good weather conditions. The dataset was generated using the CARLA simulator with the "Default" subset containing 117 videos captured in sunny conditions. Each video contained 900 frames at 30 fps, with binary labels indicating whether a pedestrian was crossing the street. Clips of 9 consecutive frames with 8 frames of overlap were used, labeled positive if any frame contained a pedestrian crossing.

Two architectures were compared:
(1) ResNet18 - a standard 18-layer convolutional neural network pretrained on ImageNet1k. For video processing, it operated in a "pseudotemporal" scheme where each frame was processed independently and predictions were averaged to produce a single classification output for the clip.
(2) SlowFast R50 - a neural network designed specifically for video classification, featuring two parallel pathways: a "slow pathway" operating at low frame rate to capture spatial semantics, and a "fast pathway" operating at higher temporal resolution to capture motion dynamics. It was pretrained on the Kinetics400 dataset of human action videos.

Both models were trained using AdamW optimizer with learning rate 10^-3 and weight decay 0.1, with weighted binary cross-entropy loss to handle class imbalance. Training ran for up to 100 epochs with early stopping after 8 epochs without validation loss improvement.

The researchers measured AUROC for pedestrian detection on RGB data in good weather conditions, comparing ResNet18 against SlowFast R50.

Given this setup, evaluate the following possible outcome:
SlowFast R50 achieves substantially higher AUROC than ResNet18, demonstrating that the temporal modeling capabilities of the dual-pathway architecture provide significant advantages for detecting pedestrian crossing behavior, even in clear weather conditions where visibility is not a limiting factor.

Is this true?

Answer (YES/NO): NO